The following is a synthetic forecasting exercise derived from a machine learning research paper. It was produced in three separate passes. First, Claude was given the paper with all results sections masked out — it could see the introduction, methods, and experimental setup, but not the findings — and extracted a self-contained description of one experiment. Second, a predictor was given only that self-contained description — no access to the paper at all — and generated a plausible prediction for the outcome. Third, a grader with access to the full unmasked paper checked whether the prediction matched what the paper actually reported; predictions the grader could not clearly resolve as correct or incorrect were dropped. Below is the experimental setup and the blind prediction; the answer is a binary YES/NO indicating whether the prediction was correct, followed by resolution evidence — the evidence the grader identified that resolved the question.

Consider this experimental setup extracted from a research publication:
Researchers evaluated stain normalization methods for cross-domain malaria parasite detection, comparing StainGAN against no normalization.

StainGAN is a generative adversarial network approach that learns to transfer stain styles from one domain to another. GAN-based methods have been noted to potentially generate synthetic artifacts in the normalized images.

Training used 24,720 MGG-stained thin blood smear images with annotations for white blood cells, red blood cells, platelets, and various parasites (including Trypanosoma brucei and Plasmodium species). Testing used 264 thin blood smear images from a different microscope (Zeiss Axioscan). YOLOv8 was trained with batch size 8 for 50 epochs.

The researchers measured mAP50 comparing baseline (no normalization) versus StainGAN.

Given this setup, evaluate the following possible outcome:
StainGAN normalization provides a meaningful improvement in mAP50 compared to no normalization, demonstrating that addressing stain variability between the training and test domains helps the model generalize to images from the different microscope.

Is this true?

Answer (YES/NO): NO